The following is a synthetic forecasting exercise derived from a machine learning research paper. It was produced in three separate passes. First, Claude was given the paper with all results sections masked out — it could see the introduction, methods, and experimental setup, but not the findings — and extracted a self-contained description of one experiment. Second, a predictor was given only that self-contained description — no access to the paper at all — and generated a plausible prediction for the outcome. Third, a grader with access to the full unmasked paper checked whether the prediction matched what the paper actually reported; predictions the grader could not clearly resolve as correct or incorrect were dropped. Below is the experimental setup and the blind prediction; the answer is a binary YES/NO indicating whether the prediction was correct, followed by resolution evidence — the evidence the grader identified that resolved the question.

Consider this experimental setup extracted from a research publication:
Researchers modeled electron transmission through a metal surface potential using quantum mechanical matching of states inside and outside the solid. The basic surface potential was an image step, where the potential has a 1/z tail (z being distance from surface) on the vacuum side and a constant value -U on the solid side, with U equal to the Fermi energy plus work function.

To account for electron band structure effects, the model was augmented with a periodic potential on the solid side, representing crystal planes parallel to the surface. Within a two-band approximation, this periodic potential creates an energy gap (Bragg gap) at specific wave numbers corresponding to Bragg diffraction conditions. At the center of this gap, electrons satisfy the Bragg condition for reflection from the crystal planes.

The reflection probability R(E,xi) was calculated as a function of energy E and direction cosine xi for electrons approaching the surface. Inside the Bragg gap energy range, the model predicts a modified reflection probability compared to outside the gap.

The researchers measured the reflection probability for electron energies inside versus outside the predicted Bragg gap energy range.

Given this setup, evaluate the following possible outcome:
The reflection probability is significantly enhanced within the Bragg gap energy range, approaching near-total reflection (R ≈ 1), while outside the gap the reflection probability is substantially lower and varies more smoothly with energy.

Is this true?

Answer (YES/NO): YES